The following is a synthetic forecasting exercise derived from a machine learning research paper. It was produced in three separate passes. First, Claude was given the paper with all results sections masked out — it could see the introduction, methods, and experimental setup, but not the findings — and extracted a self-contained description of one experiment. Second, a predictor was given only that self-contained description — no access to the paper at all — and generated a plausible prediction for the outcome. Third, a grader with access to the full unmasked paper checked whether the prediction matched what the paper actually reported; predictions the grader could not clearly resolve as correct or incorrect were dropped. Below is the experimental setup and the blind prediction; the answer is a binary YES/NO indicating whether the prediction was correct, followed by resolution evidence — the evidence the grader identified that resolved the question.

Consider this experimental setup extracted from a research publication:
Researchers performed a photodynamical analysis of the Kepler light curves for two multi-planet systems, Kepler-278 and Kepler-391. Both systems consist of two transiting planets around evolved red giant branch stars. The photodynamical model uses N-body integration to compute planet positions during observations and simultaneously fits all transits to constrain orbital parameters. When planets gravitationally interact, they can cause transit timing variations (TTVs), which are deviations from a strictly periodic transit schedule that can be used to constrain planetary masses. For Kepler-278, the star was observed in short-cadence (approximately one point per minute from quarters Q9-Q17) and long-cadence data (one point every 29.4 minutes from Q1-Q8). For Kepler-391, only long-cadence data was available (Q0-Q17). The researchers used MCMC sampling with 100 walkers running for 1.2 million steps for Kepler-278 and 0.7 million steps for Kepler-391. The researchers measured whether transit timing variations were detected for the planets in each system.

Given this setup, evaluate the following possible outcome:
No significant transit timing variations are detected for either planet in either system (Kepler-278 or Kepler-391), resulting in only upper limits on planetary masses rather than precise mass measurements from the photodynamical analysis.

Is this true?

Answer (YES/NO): NO